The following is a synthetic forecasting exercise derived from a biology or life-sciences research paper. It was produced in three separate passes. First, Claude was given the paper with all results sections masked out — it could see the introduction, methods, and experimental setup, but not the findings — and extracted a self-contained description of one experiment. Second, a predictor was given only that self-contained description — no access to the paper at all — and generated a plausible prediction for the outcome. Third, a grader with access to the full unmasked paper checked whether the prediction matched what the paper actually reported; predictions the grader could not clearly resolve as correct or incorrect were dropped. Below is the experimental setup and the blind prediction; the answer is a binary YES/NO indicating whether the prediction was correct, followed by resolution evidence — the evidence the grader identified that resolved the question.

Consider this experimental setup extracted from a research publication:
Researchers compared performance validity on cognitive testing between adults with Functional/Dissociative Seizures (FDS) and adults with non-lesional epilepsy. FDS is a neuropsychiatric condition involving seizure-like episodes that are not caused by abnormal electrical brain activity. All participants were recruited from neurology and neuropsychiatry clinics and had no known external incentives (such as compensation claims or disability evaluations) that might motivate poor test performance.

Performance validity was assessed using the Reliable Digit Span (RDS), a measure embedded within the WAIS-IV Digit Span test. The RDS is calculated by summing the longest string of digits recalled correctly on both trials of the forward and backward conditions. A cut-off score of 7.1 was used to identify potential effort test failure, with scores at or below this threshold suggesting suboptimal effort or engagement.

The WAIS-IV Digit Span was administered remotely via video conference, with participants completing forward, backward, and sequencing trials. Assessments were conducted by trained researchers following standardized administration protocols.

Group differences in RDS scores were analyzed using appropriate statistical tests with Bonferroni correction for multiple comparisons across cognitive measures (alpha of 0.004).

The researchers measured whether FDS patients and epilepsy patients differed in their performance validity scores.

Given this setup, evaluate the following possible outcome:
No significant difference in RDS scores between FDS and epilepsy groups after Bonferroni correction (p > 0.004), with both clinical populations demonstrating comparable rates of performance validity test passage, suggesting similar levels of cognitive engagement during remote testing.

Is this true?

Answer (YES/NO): YES